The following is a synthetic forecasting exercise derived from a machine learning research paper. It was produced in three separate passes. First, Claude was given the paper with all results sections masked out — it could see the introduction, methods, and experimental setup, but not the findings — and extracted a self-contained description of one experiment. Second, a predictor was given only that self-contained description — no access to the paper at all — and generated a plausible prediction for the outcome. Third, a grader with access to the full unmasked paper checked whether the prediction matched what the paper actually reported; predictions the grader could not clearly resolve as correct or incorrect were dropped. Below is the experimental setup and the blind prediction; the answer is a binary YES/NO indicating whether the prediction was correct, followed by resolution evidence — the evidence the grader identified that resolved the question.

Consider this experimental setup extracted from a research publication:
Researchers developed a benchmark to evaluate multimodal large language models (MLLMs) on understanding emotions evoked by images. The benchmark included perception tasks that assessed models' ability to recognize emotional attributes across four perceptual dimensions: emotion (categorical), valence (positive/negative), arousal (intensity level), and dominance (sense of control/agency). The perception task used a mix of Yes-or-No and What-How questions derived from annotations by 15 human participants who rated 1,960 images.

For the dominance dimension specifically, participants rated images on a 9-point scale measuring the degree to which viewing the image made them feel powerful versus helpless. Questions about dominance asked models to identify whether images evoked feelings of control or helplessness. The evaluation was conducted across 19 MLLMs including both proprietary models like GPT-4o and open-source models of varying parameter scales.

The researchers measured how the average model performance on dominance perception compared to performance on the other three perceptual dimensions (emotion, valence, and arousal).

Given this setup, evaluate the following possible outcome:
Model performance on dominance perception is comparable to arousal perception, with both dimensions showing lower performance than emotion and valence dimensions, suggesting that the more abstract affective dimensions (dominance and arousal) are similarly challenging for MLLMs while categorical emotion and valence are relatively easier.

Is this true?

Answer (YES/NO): NO